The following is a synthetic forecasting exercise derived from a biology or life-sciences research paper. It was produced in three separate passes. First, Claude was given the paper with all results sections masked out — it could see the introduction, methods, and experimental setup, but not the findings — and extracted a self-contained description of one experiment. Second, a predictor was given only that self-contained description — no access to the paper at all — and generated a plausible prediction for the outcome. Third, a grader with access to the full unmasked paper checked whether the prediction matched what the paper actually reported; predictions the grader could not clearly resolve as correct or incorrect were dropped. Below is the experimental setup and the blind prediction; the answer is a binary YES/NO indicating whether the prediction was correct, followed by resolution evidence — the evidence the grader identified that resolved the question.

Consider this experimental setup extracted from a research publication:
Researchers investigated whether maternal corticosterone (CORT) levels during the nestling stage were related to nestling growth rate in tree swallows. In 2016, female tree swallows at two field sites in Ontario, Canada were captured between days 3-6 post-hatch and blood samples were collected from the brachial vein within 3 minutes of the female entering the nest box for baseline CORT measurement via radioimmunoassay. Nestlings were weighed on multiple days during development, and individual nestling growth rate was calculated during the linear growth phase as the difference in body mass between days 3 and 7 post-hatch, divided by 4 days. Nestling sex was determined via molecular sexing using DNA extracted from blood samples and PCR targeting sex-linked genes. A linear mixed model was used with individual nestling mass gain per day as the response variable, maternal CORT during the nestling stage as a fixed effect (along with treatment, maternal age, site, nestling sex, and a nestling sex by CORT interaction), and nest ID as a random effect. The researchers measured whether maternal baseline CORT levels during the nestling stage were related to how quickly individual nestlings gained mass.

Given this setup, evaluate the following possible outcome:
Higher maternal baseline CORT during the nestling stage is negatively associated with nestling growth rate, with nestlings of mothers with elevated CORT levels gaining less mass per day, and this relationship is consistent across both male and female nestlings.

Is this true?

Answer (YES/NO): NO